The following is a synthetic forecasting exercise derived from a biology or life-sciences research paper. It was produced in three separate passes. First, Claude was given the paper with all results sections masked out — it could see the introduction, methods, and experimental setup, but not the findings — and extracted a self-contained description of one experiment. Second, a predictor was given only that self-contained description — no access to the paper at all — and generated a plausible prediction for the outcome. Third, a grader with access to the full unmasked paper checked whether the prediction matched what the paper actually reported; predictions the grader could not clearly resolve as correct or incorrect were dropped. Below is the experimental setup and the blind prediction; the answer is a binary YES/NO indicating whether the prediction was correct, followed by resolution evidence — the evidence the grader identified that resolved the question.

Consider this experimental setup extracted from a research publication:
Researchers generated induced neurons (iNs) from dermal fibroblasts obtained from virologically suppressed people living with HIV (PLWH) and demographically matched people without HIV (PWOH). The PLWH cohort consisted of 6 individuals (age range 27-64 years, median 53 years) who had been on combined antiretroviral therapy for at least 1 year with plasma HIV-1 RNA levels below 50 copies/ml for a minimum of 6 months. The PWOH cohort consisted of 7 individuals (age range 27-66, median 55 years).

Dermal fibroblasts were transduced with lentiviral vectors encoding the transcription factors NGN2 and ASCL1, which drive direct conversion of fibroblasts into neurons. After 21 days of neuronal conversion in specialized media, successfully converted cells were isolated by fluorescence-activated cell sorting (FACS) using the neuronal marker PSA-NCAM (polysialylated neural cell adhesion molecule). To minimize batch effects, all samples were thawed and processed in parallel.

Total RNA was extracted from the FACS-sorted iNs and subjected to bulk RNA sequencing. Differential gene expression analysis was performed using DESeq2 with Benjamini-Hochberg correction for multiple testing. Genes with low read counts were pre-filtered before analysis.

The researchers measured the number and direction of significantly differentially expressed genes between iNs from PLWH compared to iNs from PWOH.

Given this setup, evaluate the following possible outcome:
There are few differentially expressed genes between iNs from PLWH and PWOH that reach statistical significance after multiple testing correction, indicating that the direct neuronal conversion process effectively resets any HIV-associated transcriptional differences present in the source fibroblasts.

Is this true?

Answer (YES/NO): NO